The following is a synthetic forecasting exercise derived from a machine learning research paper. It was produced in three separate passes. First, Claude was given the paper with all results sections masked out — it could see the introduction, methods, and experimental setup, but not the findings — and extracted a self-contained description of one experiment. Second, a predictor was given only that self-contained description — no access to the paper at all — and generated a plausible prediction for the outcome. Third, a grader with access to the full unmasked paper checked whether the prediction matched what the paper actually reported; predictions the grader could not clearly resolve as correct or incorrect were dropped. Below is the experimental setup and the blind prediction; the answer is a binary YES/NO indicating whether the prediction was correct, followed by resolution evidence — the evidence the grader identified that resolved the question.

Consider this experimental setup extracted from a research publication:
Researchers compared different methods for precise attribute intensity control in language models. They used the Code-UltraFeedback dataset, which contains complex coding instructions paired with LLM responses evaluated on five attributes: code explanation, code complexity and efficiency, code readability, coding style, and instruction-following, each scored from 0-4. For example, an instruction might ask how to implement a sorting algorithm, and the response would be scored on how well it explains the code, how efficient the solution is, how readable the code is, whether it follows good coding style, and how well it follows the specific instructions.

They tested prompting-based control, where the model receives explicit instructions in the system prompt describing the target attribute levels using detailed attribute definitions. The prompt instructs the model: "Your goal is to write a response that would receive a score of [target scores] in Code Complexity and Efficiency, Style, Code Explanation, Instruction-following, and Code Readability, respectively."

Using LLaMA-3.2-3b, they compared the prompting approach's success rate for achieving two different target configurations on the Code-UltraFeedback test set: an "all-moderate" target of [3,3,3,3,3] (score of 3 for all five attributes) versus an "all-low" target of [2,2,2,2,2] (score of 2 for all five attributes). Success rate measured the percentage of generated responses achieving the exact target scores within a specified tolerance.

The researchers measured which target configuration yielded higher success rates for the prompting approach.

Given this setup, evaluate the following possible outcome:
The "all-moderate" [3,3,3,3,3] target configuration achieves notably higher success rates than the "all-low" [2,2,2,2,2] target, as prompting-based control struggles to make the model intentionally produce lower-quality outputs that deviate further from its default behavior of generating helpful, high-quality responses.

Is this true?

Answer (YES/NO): NO